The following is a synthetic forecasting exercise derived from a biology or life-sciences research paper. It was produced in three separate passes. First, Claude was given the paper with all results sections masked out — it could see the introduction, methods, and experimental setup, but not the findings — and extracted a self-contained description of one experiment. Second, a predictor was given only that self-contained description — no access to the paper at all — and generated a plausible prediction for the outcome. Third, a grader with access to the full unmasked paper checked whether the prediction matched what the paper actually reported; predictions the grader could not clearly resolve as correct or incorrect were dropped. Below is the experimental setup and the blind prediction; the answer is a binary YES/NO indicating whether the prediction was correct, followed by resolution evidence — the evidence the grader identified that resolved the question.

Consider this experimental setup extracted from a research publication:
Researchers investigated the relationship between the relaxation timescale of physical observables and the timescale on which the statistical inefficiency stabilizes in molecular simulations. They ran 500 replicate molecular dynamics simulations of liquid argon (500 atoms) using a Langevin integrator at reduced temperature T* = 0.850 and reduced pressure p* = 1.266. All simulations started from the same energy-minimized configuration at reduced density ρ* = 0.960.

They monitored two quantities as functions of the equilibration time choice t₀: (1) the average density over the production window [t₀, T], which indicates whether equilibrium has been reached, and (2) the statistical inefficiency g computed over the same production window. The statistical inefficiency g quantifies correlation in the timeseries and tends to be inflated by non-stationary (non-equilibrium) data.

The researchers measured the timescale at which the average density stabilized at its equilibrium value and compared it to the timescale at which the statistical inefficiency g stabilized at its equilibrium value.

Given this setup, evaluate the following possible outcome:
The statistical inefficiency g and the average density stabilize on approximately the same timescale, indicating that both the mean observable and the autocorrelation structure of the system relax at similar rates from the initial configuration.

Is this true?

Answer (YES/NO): YES